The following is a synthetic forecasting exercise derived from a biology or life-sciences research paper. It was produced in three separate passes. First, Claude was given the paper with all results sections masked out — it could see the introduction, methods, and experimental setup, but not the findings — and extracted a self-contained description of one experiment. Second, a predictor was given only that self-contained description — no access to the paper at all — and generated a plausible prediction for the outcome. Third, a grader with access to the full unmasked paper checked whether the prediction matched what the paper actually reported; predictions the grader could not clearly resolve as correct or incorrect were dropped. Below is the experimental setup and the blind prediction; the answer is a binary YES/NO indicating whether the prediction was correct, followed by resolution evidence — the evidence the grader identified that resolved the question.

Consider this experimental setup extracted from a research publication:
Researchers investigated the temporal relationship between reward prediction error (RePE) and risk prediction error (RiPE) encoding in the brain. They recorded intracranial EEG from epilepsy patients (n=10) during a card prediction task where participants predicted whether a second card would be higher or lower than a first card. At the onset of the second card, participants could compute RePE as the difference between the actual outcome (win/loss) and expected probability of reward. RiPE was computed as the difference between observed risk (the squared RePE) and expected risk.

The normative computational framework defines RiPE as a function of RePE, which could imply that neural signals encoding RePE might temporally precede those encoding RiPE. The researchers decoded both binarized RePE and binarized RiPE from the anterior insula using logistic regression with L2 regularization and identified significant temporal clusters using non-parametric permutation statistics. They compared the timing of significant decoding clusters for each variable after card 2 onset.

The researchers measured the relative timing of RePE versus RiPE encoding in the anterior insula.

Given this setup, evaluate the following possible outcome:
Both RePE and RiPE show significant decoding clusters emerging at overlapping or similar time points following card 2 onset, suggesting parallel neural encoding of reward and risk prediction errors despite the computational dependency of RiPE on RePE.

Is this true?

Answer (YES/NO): NO